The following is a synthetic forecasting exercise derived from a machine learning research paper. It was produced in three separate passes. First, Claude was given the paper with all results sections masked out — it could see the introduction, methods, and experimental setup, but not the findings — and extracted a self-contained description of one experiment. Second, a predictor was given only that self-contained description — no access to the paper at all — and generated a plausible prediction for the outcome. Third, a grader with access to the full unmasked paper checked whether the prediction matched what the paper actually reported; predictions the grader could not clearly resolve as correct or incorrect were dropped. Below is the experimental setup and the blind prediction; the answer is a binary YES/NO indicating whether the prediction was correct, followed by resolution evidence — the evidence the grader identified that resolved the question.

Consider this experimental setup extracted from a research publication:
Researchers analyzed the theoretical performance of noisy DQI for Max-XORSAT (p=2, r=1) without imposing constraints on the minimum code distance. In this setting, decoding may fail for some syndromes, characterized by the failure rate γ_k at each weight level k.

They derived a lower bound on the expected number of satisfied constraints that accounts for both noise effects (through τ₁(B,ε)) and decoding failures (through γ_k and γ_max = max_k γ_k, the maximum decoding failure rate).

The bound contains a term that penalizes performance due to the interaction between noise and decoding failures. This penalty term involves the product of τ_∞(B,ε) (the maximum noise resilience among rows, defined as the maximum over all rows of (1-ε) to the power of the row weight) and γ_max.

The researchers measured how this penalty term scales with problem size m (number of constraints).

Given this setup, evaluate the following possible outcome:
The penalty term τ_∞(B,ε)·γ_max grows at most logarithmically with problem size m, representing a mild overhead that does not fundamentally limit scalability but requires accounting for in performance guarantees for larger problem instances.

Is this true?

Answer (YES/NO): NO